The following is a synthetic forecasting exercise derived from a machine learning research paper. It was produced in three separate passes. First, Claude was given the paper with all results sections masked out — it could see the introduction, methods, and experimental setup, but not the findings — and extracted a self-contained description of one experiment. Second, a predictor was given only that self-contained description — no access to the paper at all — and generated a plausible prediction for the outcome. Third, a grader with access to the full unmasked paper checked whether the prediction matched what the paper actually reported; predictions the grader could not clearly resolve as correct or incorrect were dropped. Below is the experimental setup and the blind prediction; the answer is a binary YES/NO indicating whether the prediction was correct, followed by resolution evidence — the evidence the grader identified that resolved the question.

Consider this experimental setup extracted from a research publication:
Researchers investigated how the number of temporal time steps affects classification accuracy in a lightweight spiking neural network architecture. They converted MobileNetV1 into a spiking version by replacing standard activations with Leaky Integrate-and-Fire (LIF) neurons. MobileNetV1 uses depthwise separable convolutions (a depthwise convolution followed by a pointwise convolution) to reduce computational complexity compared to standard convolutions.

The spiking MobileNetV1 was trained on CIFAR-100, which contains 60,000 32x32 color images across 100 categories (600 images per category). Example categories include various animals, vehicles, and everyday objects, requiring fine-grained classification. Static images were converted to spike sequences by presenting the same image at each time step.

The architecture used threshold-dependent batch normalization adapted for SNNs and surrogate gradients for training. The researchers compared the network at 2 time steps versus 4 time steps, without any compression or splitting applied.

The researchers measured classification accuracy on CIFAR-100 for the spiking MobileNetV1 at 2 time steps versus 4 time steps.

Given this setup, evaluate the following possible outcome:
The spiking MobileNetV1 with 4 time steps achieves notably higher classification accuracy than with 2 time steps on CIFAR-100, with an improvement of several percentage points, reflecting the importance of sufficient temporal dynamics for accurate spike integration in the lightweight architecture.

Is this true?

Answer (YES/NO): YES